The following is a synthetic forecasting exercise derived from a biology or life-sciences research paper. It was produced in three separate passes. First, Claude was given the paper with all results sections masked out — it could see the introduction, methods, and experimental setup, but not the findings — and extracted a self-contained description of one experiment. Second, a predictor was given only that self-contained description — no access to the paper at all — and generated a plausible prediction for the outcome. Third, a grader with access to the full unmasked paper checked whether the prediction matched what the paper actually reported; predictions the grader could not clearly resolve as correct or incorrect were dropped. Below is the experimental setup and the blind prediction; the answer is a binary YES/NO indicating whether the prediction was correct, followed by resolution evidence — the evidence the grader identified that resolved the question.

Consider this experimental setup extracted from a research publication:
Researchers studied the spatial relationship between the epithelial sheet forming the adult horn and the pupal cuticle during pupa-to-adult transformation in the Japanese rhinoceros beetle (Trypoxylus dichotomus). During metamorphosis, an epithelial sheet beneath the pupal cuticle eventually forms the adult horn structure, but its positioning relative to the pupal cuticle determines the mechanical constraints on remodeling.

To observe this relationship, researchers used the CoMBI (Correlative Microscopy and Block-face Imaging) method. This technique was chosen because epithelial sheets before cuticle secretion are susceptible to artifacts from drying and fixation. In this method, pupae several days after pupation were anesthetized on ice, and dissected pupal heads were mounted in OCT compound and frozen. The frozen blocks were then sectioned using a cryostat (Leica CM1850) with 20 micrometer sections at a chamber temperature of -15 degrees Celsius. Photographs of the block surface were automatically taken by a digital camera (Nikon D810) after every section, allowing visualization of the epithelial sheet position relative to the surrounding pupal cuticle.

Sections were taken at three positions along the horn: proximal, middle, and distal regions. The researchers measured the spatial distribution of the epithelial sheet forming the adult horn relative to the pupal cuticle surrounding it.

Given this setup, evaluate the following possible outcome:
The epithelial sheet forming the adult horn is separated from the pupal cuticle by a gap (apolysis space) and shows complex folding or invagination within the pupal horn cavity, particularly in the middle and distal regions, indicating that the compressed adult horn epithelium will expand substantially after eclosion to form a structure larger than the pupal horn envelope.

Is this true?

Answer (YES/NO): NO